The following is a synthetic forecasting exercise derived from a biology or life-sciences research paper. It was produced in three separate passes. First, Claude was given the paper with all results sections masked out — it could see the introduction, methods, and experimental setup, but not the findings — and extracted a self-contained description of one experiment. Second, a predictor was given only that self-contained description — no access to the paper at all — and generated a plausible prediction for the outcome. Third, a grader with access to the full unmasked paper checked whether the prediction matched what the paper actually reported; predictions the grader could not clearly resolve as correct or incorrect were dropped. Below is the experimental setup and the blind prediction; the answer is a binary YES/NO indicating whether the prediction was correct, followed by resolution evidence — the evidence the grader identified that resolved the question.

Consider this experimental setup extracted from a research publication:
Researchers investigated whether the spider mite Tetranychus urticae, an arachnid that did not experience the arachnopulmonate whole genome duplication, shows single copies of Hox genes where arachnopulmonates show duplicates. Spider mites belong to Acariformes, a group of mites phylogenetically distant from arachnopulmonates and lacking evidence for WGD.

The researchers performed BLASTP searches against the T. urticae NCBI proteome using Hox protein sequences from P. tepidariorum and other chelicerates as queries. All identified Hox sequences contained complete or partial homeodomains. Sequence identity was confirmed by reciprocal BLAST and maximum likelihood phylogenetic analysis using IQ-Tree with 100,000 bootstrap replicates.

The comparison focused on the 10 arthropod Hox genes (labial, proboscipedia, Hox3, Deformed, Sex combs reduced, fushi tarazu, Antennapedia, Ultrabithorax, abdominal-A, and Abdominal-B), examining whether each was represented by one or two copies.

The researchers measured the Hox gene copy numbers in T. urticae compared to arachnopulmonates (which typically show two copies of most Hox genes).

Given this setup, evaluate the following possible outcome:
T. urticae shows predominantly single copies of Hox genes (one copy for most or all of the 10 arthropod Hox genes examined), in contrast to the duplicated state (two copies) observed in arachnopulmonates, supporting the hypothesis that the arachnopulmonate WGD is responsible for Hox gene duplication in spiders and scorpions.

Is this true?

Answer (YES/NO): YES